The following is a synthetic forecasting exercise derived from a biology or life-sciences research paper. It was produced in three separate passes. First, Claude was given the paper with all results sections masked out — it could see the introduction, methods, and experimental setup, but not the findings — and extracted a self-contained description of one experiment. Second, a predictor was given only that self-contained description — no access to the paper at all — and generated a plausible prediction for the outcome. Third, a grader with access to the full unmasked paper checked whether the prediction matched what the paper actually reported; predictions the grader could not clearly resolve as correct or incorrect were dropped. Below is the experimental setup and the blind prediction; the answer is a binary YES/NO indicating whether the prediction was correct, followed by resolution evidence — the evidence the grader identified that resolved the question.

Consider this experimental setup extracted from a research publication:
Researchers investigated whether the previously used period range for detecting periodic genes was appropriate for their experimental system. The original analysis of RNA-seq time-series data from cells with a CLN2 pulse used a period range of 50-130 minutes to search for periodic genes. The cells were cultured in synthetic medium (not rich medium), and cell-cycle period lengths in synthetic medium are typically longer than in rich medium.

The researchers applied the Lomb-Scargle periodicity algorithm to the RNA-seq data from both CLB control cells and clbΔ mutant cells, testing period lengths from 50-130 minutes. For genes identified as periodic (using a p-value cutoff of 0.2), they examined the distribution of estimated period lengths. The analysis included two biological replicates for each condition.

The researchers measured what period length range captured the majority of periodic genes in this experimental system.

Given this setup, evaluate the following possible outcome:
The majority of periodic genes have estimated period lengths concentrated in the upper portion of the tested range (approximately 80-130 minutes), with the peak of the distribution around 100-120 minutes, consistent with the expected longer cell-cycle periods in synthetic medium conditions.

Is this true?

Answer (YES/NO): NO